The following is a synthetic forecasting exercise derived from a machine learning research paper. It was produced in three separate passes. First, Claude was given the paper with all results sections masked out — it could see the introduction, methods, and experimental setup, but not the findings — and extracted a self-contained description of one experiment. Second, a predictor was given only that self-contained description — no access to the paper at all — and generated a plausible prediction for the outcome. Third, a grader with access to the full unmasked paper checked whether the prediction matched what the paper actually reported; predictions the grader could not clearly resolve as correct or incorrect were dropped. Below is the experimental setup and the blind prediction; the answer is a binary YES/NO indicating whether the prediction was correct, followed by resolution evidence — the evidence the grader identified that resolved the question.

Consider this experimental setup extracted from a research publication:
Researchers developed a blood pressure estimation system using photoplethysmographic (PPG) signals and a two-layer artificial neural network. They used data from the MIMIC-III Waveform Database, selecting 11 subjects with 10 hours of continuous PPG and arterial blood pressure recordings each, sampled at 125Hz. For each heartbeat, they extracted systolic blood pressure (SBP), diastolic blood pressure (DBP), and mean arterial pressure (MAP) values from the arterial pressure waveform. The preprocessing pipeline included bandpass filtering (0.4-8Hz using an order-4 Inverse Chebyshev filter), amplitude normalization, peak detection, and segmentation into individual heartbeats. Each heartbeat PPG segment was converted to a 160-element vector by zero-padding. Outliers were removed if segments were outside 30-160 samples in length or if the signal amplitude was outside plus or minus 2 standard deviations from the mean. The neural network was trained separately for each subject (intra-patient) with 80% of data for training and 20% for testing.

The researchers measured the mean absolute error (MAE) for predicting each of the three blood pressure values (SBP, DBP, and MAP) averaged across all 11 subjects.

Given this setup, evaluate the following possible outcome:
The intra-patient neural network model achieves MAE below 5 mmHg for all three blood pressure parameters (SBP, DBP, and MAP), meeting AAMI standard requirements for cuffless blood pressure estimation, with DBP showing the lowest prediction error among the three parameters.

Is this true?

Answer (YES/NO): YES